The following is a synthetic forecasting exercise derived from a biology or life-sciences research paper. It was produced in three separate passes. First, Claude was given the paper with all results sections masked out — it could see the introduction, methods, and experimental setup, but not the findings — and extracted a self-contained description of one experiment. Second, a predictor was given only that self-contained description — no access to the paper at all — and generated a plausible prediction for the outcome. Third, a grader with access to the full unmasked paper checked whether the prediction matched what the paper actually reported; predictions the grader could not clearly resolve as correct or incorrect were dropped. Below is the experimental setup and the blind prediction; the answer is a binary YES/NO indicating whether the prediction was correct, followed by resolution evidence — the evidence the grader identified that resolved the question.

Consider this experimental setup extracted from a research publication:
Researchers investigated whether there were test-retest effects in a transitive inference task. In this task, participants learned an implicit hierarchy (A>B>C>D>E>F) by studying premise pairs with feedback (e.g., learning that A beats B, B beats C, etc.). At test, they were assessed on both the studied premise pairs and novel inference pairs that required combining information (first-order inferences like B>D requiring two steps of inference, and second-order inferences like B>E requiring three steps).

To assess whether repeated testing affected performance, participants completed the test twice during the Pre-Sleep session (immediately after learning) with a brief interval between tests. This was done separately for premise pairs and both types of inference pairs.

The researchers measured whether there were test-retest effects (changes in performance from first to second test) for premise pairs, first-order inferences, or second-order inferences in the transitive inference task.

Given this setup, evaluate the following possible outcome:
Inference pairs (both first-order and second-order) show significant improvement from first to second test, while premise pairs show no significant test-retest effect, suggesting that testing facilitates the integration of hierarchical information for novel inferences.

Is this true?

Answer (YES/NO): NO